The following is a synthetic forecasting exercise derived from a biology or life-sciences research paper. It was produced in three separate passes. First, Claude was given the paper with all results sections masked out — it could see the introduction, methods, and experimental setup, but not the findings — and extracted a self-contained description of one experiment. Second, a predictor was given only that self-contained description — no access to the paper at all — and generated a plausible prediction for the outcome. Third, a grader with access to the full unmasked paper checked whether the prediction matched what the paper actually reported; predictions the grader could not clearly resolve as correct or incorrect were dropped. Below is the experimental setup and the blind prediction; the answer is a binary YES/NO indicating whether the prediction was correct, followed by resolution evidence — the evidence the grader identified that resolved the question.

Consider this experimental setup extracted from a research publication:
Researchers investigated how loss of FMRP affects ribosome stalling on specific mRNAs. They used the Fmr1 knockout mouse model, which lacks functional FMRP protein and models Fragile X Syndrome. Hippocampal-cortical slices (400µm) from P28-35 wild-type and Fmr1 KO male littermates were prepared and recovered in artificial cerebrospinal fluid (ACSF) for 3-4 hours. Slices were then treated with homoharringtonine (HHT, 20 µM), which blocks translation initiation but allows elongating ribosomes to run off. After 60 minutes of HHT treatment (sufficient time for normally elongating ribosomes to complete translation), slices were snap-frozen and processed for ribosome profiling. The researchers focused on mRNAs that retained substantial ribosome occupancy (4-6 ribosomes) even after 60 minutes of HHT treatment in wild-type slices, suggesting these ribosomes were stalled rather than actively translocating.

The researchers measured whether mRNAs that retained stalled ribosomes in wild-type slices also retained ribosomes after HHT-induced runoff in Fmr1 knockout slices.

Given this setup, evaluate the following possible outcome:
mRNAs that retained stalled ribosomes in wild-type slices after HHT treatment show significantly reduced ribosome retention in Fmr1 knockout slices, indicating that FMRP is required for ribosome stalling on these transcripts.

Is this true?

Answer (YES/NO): YES